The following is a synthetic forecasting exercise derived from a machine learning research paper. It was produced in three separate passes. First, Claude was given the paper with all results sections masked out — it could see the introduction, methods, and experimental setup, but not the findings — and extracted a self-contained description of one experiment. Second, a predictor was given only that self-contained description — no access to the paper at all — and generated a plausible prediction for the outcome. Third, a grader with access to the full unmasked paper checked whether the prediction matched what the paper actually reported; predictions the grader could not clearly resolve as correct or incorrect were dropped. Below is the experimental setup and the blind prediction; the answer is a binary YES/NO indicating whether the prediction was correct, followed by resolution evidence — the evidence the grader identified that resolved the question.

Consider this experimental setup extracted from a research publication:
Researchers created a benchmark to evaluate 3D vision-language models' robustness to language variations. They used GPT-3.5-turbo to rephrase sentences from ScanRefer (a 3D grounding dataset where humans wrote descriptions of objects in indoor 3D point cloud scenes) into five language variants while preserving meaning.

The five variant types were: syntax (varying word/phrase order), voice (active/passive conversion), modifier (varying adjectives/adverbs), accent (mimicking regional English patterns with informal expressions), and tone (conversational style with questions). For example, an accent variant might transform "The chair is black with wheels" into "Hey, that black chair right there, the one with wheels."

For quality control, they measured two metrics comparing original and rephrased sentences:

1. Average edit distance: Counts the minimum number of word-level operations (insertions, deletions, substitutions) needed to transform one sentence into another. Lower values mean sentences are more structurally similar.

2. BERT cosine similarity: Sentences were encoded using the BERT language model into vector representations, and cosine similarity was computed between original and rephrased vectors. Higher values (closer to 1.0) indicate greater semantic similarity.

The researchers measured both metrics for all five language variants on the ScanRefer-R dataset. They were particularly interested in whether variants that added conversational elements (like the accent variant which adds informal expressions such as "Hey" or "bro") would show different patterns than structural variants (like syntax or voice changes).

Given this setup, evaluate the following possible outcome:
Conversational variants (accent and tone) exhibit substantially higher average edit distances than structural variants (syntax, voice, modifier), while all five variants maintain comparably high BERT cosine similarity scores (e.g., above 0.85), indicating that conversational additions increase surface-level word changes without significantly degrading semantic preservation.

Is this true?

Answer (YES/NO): NO